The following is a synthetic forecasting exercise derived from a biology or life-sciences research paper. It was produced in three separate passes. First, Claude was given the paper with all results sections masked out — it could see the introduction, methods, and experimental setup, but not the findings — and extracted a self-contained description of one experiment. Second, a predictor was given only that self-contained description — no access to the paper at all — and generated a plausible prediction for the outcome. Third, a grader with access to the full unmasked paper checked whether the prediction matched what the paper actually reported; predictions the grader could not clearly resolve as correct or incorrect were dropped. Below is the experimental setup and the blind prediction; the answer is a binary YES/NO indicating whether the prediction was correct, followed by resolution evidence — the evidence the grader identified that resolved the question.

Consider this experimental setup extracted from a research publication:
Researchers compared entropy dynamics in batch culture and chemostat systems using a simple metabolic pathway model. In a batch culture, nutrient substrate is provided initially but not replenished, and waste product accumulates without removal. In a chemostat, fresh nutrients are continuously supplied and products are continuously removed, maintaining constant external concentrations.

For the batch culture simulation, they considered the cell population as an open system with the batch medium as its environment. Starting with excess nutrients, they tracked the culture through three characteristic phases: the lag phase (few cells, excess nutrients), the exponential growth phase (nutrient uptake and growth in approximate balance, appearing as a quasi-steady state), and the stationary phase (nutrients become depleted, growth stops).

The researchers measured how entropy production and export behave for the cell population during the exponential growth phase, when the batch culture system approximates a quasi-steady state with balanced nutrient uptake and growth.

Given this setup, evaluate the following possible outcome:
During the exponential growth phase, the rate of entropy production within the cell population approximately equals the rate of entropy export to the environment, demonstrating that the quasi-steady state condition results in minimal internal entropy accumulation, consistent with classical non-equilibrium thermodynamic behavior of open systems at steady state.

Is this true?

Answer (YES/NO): YES